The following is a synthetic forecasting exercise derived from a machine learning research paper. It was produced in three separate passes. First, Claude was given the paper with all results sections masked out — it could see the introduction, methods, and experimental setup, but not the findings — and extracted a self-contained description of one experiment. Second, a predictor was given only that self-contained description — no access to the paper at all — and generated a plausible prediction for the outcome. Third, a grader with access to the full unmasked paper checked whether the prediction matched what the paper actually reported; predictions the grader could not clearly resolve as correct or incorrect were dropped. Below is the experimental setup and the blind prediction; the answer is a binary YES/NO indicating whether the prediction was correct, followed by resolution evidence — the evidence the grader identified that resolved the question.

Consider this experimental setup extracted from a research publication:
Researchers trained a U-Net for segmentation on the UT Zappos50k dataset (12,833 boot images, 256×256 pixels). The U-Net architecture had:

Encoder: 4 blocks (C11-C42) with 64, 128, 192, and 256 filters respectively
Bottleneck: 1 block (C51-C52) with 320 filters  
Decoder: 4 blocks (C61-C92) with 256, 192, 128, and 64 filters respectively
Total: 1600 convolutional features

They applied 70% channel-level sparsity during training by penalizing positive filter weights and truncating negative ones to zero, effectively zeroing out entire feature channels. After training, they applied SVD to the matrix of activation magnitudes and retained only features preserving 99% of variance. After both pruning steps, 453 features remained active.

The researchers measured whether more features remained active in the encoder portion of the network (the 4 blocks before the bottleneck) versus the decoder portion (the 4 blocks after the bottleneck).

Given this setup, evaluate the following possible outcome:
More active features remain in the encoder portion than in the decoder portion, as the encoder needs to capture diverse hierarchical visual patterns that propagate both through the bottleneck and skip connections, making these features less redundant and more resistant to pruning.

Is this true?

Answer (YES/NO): NO